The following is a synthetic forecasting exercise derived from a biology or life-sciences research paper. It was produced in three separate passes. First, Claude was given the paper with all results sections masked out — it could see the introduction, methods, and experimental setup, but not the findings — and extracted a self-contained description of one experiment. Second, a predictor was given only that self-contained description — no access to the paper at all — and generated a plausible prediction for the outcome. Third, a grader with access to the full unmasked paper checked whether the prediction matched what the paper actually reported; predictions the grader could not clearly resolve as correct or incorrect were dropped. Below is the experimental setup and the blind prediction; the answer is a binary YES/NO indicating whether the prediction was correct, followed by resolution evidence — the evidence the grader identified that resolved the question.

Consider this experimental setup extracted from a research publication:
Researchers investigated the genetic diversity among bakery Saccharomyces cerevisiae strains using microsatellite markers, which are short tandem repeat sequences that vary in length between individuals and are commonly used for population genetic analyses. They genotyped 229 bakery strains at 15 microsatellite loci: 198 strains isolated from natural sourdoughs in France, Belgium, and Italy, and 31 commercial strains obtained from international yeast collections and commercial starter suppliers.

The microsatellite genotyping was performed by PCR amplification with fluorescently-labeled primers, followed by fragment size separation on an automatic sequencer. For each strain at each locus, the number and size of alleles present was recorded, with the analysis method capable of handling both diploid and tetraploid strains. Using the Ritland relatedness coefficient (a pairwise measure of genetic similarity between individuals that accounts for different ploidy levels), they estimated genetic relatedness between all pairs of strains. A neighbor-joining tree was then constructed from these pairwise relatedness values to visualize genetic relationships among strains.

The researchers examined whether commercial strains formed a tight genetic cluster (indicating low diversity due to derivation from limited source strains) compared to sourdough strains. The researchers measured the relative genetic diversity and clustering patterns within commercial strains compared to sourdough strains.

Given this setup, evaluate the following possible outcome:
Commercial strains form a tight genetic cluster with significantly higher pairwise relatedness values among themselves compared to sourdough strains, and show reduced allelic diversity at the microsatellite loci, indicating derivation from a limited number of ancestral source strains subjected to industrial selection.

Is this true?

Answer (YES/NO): NO